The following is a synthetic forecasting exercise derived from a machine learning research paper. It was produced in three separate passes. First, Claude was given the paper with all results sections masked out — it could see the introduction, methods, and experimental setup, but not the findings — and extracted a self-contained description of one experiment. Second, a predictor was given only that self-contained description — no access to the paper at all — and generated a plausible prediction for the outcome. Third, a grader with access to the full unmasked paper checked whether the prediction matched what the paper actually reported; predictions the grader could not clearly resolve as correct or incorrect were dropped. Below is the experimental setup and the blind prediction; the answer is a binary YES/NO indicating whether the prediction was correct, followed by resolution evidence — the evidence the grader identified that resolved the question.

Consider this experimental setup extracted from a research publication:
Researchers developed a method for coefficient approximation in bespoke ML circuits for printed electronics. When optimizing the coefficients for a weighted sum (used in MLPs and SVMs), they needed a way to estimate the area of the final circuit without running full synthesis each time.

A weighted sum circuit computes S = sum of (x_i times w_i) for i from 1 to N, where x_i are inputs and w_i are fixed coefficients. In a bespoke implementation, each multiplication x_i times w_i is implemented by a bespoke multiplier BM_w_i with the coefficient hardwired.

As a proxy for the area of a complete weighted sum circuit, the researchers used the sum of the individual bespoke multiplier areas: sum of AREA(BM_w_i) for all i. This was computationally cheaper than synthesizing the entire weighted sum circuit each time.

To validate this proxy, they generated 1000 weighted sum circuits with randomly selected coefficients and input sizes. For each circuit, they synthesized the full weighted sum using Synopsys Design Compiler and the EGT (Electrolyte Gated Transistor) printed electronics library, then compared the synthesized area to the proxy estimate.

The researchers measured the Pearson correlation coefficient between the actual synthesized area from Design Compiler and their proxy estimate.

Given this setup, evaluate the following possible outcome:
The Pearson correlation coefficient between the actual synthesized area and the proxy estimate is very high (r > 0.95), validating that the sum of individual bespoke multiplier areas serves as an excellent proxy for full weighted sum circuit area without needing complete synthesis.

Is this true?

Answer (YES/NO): NO